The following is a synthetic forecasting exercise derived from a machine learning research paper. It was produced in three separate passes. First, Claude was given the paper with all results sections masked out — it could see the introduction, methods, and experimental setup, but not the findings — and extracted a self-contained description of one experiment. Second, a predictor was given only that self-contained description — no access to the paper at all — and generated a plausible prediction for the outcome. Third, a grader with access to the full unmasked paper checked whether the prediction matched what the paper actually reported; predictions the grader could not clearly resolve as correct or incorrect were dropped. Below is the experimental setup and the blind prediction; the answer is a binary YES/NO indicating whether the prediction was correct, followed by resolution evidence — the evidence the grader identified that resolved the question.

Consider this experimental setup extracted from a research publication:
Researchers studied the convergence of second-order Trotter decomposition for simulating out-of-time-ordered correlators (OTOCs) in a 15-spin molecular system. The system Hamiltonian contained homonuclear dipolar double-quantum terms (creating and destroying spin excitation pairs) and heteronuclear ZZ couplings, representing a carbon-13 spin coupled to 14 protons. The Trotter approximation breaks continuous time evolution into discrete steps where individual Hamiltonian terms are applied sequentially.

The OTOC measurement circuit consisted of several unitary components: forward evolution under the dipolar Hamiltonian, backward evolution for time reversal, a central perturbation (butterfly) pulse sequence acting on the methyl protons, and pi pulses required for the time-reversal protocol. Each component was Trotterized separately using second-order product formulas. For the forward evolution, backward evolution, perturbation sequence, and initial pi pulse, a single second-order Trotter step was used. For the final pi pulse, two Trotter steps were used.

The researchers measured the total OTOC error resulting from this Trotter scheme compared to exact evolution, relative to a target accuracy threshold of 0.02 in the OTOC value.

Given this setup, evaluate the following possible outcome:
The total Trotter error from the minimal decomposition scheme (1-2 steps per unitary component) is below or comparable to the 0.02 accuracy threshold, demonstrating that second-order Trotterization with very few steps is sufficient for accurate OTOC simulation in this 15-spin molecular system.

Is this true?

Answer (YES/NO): YES